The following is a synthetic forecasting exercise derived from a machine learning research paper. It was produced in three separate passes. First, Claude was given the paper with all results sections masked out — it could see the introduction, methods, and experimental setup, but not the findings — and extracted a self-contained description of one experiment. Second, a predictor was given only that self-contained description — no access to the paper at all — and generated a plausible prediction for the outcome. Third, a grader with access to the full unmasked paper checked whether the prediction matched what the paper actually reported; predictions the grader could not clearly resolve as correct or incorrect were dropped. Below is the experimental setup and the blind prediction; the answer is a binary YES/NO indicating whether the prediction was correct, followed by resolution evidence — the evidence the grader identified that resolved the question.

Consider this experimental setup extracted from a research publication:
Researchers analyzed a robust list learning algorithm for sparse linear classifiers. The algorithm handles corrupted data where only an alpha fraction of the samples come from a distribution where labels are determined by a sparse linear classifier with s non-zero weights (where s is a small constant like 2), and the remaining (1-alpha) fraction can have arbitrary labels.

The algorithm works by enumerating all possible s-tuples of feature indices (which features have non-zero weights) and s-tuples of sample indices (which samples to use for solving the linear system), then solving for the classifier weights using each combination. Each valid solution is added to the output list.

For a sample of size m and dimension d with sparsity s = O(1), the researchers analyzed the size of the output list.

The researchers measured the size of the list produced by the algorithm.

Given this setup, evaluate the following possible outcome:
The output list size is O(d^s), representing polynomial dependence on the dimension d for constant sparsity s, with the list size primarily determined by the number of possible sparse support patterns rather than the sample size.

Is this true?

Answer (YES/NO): NO